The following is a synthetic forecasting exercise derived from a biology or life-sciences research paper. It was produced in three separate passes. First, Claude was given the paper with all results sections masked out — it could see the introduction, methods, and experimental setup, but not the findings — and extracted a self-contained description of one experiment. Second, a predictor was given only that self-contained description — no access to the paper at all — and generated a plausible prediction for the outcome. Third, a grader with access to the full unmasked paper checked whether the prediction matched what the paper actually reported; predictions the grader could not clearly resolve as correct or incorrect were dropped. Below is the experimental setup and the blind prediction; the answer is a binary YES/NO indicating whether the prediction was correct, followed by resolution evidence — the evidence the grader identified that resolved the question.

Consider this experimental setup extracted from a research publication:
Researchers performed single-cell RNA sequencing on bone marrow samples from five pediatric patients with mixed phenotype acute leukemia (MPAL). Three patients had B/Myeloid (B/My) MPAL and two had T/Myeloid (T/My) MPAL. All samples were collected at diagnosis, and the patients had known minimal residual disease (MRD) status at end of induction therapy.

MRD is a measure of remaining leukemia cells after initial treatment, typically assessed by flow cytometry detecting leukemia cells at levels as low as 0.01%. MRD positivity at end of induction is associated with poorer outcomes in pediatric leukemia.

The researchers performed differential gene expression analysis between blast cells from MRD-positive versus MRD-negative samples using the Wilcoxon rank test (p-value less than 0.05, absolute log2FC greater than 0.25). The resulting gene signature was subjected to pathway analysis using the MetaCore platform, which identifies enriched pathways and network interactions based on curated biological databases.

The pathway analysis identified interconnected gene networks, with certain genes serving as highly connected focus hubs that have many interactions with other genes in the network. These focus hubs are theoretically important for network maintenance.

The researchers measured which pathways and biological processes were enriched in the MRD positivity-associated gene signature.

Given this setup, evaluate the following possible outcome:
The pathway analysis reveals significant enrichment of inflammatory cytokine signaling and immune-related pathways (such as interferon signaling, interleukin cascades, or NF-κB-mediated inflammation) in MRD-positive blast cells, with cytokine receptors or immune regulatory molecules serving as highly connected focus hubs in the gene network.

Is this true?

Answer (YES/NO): NO